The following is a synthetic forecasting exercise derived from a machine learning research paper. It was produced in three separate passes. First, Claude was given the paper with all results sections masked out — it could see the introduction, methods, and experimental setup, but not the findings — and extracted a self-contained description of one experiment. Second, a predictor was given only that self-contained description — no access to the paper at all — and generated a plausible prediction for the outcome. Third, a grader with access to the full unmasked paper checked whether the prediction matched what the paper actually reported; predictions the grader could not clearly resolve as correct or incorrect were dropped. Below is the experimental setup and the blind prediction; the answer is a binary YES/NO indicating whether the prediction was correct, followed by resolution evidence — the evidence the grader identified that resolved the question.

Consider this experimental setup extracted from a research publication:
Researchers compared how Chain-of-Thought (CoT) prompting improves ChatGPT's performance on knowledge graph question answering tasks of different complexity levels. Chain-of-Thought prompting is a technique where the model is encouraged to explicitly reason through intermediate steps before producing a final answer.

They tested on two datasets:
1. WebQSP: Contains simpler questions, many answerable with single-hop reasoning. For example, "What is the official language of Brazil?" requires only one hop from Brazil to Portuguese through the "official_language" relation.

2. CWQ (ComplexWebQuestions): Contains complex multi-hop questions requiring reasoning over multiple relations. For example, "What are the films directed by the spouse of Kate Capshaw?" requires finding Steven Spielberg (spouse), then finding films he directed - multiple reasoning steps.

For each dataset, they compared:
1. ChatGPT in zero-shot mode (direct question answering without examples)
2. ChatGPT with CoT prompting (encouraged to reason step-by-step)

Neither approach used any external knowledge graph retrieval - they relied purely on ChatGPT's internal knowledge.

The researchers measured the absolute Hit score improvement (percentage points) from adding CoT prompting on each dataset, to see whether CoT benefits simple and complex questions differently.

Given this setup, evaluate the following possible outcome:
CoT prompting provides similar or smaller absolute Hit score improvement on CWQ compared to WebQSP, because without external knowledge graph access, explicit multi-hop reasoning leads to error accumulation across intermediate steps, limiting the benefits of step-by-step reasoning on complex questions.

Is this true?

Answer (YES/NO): YES